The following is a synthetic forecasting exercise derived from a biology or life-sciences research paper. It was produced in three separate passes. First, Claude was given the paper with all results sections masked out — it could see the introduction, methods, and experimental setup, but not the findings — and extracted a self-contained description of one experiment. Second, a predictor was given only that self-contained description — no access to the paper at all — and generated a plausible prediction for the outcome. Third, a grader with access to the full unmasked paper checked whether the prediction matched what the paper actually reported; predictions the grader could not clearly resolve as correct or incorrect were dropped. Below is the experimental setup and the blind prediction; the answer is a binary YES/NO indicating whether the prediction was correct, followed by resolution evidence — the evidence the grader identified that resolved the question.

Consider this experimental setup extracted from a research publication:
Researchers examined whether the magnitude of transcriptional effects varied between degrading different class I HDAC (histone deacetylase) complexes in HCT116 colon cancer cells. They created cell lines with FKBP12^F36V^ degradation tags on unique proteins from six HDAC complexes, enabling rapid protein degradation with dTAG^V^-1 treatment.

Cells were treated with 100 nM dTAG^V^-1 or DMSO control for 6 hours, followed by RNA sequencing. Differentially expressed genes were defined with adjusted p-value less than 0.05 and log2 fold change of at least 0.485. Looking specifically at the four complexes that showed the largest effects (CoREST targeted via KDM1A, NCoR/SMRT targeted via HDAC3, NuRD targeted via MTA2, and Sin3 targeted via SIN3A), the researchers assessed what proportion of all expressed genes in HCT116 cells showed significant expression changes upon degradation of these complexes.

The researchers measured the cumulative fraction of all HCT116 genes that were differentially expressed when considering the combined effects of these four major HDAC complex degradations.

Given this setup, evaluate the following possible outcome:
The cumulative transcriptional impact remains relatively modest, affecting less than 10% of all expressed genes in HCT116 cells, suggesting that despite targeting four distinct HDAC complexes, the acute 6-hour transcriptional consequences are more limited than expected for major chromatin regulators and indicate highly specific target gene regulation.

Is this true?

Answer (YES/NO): NO